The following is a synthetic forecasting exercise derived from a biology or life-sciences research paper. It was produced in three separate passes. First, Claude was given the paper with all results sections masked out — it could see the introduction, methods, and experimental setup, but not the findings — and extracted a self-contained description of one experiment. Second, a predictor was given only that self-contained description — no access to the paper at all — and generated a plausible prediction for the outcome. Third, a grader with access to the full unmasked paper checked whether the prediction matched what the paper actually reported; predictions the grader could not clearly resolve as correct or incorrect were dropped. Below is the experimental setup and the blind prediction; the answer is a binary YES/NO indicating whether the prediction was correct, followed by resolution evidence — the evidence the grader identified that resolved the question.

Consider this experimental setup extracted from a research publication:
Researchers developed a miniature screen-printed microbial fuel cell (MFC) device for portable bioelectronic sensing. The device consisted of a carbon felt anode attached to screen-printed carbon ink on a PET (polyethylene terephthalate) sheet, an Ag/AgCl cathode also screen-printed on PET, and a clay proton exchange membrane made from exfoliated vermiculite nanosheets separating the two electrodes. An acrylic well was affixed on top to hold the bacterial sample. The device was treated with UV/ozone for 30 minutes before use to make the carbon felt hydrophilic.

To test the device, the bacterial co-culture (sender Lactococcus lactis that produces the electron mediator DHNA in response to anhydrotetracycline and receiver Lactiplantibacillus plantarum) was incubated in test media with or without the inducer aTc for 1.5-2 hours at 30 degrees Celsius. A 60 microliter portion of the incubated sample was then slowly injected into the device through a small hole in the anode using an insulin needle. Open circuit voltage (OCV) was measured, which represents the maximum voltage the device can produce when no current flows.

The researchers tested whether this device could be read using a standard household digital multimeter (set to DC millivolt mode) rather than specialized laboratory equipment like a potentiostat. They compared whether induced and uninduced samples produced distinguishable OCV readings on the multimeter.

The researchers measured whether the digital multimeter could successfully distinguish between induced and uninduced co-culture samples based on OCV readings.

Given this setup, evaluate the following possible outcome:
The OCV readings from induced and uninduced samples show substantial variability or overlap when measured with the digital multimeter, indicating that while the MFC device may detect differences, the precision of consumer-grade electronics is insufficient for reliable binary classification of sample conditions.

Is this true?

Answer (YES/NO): NO